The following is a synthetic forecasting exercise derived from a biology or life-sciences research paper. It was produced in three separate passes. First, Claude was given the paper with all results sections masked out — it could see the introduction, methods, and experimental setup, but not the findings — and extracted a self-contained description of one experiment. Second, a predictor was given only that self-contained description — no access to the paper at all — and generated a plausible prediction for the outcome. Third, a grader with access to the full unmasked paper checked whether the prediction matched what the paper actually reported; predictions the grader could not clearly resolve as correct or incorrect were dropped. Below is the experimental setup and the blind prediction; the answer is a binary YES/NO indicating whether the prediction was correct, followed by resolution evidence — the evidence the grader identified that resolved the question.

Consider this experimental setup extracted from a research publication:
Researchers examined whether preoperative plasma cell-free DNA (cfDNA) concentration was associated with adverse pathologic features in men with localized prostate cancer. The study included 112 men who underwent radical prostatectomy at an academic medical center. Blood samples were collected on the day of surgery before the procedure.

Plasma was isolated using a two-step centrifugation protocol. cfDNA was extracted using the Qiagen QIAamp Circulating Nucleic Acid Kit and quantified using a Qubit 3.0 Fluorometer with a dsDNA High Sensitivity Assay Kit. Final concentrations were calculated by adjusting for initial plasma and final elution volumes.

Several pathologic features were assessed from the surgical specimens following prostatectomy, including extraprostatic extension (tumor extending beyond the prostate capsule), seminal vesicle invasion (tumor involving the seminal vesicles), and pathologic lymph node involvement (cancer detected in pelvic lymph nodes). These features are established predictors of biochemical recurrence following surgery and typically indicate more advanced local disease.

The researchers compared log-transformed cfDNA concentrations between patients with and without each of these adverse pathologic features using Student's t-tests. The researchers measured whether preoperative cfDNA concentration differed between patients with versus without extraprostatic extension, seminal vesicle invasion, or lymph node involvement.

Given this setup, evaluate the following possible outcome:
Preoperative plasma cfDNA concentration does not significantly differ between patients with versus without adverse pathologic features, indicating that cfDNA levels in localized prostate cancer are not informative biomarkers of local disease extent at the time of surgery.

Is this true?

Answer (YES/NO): YES